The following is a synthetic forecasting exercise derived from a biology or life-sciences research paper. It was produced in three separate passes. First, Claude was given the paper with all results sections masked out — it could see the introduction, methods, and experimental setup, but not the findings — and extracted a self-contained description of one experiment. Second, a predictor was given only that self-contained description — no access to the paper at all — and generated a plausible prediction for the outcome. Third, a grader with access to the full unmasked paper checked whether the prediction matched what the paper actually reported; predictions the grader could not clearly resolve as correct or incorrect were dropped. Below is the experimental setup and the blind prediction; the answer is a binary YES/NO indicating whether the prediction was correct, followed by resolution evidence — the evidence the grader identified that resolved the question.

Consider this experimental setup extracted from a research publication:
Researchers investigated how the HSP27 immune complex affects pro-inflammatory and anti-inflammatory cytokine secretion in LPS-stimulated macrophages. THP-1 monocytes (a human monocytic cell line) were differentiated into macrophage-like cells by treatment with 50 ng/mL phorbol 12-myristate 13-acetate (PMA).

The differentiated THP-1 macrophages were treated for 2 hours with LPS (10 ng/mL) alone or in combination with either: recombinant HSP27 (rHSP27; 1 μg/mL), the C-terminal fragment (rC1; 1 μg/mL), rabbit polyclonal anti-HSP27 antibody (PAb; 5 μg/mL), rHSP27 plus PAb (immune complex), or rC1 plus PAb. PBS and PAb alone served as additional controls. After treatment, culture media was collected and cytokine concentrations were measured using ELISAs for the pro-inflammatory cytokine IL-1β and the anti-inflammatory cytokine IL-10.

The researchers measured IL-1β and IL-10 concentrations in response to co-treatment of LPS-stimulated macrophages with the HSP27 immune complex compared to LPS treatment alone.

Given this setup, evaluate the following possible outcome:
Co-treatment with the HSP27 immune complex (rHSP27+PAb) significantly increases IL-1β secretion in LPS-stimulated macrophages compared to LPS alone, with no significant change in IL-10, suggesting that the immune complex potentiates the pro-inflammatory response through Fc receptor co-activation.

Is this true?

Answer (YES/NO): NO